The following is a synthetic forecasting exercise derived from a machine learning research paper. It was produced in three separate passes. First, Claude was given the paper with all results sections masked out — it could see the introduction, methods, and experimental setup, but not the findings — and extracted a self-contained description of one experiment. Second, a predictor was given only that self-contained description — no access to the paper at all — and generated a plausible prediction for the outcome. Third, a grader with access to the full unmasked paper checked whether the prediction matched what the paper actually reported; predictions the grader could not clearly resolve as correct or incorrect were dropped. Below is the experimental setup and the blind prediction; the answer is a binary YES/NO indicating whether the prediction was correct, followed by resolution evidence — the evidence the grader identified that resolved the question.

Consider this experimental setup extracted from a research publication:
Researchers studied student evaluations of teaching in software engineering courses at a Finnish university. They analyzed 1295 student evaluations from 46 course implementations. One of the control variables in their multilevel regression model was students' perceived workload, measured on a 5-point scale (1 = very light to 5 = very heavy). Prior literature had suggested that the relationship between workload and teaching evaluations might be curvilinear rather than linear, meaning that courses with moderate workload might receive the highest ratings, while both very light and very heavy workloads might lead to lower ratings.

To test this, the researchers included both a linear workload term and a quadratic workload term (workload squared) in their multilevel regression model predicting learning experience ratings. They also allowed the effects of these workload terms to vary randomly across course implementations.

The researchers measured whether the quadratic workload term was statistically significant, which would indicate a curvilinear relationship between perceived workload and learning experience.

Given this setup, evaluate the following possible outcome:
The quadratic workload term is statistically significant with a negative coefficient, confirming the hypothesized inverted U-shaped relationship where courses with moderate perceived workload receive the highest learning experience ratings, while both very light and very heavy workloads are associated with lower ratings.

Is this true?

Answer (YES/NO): YES